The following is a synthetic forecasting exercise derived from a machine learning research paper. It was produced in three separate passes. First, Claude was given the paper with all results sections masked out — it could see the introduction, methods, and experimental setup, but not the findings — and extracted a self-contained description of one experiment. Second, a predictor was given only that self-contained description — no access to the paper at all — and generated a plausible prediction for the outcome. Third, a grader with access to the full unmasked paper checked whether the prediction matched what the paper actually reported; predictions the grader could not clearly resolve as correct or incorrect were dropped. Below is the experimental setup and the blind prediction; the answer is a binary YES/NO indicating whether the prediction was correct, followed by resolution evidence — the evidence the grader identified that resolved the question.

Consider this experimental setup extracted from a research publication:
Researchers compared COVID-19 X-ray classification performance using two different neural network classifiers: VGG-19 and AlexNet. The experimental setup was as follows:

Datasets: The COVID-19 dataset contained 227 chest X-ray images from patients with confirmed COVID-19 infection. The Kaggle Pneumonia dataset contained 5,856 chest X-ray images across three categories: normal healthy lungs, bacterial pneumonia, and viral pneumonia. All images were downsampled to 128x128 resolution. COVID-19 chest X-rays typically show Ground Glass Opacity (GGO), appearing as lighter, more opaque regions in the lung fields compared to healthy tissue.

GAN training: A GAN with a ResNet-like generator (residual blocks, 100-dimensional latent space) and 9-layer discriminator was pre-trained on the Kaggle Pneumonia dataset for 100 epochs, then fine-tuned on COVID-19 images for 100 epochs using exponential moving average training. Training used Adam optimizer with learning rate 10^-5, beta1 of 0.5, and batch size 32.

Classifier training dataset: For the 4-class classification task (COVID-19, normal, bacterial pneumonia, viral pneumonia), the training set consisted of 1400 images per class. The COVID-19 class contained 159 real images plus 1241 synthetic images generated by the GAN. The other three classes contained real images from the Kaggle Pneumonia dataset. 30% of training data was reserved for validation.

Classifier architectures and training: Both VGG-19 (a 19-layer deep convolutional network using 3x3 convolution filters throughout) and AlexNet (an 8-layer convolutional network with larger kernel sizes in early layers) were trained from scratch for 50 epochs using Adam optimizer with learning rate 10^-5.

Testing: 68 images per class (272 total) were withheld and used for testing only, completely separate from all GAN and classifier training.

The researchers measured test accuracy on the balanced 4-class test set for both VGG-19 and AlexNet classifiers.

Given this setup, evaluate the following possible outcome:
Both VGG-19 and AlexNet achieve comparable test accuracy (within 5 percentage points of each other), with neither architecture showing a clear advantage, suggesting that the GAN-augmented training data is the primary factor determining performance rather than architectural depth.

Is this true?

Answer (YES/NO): YES